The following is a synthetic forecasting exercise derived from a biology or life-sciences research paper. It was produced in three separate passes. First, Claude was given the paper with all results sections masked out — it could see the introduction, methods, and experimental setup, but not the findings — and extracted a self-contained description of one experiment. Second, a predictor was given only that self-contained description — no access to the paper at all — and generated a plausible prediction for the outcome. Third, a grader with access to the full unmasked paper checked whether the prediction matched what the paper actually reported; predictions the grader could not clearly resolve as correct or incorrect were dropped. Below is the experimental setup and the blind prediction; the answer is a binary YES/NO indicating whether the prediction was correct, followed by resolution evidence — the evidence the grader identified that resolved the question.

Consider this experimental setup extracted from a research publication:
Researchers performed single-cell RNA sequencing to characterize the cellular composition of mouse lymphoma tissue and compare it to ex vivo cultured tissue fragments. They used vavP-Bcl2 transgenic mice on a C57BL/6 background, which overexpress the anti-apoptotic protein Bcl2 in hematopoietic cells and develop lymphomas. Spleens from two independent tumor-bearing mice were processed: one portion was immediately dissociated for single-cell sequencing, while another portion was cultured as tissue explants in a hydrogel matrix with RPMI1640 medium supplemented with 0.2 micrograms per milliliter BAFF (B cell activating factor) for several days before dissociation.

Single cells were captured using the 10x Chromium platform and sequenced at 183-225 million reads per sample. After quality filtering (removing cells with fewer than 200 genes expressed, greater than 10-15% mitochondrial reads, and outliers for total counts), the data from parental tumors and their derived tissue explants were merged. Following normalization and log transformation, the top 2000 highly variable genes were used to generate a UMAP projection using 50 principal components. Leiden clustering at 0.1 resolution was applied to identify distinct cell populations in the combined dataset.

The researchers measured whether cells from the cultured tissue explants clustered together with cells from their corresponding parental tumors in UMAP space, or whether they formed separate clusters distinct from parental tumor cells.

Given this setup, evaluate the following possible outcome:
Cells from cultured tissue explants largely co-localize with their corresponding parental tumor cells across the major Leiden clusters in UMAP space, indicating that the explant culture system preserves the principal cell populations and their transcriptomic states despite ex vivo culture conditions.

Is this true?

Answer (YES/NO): NO